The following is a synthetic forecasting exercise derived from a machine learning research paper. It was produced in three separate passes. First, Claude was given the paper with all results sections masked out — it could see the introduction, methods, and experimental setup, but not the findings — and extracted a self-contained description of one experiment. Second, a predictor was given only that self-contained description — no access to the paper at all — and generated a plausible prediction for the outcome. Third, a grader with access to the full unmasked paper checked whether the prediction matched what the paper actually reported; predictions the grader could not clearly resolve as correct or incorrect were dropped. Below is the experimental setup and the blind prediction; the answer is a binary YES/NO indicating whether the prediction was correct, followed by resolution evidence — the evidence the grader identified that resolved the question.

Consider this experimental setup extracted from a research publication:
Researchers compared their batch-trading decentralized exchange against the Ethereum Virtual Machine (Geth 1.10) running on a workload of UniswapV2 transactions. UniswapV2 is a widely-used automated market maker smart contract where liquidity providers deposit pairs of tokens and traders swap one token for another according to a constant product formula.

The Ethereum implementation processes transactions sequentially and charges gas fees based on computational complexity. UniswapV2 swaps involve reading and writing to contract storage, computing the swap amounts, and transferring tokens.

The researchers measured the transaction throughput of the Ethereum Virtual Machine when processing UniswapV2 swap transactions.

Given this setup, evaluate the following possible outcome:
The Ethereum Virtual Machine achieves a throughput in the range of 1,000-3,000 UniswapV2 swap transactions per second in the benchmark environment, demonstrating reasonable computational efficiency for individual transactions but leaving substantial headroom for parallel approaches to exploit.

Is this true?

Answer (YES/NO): YES